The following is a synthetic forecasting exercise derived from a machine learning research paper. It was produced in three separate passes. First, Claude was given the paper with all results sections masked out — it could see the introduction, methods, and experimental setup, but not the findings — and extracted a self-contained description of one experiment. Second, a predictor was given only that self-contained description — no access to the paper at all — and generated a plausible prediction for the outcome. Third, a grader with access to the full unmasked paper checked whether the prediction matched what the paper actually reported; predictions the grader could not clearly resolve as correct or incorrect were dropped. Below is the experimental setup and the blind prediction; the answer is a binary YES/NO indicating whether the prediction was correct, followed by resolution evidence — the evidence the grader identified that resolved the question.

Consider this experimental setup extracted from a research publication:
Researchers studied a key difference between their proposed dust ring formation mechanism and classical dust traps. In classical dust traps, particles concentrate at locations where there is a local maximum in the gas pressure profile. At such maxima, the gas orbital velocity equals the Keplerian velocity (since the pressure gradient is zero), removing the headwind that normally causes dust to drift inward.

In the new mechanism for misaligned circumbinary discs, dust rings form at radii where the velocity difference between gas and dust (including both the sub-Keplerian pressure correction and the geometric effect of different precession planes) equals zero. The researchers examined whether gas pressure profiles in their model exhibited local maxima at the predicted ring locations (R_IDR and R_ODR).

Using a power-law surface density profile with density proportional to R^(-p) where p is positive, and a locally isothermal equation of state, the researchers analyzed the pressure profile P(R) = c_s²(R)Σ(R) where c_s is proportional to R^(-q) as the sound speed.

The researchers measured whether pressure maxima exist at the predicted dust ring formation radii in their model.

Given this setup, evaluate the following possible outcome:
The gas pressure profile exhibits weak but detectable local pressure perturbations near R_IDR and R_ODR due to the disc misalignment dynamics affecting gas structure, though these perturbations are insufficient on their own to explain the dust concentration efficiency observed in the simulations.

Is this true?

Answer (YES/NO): NO